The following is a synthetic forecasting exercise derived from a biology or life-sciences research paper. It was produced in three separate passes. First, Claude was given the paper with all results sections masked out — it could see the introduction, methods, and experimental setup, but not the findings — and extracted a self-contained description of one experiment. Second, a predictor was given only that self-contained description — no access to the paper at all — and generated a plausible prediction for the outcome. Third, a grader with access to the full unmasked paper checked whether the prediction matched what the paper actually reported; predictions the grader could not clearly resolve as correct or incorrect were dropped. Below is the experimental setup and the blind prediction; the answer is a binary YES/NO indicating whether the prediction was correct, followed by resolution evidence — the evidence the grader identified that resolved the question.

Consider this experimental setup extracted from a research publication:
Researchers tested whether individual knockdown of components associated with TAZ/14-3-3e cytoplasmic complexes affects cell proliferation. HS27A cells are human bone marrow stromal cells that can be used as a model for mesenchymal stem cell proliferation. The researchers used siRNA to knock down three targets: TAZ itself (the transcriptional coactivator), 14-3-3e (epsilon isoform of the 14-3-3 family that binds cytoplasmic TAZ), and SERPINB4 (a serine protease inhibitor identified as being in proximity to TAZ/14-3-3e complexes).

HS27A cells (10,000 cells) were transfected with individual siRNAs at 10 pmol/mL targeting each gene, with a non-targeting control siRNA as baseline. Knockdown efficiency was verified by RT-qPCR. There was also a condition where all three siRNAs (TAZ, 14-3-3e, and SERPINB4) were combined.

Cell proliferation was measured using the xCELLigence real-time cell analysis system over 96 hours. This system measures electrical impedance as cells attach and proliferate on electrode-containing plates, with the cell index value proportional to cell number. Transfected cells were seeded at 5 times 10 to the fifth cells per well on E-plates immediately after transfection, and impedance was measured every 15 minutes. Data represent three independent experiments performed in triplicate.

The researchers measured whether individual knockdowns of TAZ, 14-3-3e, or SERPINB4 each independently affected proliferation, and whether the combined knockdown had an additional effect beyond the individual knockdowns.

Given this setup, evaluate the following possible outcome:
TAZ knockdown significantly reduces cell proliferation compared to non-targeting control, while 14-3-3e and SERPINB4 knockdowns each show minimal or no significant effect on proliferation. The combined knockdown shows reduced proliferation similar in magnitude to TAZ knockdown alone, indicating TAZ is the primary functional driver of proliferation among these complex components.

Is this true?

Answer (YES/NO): NO